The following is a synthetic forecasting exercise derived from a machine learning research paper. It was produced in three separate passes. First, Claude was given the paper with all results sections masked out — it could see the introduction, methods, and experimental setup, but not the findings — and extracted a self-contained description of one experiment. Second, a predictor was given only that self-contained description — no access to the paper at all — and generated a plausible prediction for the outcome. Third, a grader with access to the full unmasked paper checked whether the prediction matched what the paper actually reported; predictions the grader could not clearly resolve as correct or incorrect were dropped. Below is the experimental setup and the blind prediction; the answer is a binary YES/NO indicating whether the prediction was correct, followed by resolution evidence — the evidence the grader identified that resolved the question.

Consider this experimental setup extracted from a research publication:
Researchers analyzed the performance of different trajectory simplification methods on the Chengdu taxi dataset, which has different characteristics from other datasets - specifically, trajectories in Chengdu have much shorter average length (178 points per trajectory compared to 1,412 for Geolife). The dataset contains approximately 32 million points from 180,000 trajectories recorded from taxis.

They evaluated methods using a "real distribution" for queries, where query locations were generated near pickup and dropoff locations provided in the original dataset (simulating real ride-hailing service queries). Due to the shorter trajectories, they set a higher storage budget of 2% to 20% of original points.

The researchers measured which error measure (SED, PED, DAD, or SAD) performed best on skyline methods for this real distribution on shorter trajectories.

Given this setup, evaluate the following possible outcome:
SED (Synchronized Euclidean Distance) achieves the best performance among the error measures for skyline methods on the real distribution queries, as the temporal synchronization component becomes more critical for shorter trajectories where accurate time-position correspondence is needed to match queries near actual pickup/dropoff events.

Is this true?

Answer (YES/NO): NO